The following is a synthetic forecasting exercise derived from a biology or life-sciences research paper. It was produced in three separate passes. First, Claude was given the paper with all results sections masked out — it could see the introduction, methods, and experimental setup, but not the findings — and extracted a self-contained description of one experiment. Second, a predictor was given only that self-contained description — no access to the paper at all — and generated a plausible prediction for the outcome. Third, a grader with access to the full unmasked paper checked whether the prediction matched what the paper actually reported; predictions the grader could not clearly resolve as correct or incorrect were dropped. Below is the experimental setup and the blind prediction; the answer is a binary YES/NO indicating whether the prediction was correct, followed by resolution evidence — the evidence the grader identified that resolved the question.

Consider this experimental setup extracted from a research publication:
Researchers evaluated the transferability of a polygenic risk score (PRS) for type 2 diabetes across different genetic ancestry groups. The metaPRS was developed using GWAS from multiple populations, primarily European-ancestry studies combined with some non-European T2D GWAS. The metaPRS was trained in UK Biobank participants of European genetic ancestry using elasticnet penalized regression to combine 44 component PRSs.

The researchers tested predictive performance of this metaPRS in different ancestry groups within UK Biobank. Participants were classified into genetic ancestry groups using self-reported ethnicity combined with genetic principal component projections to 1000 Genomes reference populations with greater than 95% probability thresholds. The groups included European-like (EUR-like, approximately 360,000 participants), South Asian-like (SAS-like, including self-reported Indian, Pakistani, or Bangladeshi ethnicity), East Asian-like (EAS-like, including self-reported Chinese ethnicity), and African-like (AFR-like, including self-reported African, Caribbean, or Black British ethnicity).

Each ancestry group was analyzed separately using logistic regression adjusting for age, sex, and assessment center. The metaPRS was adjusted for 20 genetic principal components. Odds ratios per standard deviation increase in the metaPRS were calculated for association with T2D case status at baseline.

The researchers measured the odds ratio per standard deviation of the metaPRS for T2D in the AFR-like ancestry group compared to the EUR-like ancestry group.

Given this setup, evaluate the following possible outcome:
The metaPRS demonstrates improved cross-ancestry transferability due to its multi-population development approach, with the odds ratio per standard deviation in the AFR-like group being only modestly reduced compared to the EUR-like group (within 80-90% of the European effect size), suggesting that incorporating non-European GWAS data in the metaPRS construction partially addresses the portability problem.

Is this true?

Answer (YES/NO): NO